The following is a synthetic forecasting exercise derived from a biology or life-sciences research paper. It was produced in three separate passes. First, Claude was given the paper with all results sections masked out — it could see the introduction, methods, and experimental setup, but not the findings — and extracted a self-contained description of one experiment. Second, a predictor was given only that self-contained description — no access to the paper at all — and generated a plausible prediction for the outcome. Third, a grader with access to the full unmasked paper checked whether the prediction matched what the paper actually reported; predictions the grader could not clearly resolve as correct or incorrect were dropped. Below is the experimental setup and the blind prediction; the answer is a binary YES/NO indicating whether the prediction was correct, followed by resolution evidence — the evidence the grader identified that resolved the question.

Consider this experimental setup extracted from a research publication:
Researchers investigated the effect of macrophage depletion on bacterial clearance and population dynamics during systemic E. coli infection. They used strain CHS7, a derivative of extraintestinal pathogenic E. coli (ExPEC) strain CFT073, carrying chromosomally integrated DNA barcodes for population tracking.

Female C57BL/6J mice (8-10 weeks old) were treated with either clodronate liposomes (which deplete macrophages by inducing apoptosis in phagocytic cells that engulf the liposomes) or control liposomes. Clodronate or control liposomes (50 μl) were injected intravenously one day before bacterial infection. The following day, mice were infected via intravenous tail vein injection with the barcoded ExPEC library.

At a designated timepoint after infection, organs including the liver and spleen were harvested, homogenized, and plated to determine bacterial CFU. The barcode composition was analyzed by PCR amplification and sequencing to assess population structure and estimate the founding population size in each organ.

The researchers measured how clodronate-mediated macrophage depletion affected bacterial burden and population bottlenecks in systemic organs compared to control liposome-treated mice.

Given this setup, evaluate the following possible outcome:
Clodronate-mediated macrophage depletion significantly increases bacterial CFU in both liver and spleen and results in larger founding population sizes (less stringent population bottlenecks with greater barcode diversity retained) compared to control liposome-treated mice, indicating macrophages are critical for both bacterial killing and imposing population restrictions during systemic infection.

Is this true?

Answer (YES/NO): NO